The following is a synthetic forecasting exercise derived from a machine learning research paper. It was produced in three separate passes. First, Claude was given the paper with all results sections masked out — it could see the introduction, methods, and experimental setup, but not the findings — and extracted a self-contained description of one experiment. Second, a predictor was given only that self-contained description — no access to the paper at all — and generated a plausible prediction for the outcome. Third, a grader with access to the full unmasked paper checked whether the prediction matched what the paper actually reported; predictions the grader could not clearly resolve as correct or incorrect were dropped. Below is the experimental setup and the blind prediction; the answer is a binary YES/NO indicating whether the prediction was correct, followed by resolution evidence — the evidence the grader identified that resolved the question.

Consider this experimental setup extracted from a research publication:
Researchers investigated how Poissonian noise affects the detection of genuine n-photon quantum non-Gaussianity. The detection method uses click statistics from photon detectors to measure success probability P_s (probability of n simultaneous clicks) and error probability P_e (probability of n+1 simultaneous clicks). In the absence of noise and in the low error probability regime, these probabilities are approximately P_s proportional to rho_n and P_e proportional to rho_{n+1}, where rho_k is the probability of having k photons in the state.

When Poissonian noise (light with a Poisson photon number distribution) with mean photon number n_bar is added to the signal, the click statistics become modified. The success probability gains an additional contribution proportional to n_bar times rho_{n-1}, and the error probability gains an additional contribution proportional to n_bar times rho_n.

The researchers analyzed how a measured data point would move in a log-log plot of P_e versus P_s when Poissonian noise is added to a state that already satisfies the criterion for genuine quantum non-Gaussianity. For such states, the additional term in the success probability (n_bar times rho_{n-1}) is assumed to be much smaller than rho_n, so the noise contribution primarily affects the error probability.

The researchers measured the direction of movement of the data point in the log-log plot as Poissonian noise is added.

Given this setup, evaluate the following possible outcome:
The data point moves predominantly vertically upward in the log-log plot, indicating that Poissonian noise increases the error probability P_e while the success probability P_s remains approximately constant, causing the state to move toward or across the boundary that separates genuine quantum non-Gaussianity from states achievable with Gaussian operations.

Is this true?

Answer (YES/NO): NO